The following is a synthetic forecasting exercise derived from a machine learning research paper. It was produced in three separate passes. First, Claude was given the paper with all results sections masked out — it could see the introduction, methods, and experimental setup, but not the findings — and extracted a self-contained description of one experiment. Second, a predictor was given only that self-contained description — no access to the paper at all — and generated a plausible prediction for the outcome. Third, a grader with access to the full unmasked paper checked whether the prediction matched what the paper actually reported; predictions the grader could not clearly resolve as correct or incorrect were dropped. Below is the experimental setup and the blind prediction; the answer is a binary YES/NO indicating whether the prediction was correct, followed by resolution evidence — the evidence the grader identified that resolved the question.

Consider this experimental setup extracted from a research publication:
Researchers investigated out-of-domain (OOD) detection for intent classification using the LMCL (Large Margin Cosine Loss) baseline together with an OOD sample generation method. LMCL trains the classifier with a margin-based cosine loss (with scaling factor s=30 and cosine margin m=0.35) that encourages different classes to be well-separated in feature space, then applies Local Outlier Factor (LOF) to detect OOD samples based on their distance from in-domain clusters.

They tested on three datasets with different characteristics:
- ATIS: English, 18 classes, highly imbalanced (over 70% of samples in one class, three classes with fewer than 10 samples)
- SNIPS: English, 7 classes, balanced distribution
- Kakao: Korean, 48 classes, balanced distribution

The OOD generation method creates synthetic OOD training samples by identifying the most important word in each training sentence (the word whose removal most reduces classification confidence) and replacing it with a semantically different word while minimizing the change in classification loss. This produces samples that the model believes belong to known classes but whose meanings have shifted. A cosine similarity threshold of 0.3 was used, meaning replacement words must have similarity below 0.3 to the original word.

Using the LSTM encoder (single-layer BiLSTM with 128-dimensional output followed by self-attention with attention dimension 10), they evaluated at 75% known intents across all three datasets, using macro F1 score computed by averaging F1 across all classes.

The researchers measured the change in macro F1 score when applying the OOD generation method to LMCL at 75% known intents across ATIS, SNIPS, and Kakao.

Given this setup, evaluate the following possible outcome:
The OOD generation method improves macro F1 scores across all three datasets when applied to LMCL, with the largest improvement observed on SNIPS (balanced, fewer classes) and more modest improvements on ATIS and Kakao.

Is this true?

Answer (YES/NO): NO